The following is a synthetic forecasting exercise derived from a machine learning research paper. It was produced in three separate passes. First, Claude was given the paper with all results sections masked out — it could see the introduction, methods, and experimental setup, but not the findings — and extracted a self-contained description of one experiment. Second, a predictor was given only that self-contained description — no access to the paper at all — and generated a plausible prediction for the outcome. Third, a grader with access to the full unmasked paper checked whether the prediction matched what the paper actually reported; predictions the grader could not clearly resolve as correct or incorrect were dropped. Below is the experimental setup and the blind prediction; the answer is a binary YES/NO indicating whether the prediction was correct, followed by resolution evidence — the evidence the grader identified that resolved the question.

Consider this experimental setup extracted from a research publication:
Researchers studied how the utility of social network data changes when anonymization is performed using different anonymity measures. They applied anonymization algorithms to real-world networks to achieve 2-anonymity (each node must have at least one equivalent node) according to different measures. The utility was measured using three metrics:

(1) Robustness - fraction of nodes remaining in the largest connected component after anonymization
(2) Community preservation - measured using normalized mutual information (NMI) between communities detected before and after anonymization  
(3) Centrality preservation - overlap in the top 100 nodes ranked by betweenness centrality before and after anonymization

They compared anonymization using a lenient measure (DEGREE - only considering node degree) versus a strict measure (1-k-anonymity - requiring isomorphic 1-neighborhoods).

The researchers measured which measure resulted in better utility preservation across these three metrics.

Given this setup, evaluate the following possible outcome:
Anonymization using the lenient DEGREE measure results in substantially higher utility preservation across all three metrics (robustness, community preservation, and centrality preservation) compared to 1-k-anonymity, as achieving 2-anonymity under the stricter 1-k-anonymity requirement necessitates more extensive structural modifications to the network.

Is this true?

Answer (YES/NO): YES